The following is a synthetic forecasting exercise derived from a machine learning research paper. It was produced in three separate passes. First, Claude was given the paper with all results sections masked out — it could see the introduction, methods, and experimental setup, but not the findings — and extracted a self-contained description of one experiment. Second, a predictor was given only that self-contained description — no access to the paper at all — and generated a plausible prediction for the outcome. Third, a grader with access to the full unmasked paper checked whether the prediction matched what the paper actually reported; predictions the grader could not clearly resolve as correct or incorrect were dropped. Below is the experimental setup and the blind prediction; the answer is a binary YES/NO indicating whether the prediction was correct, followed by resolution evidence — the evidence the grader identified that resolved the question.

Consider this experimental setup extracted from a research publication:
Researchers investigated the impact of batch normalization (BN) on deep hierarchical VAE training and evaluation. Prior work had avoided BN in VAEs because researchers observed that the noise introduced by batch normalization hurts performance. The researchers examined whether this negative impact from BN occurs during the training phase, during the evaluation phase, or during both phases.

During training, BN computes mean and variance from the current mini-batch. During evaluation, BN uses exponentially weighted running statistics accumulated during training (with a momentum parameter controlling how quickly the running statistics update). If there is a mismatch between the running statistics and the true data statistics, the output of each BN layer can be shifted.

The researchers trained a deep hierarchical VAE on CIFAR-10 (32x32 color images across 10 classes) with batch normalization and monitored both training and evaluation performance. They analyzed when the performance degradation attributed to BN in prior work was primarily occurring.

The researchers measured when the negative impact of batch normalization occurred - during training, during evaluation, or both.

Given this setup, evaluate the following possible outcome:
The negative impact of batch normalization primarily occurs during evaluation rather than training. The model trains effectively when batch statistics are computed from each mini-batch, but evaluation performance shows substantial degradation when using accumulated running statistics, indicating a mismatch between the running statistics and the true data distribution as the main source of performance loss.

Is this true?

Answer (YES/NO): YES